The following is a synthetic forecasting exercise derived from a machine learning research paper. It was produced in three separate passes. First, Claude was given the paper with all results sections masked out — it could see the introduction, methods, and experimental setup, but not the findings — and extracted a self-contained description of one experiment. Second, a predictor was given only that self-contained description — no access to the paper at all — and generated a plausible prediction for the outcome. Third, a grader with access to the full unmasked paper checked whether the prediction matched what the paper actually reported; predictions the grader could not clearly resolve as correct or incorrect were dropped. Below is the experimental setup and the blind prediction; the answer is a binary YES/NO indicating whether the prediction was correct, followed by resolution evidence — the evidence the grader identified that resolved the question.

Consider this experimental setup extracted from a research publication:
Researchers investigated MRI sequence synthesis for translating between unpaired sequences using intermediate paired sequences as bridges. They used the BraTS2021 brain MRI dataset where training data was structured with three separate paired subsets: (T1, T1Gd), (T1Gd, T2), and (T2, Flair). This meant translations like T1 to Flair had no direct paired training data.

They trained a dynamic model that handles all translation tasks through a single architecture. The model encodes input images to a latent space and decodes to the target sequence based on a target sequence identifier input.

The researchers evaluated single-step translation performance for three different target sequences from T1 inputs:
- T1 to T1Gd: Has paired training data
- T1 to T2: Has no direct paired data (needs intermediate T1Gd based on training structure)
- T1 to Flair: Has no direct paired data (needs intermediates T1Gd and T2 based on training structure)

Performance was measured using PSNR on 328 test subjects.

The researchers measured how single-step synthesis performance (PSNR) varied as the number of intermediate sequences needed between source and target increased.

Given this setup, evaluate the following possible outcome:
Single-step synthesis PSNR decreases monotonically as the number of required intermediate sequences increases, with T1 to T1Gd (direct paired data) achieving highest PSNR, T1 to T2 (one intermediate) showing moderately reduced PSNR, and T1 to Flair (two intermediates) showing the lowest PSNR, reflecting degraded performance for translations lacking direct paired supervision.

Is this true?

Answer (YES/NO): YES